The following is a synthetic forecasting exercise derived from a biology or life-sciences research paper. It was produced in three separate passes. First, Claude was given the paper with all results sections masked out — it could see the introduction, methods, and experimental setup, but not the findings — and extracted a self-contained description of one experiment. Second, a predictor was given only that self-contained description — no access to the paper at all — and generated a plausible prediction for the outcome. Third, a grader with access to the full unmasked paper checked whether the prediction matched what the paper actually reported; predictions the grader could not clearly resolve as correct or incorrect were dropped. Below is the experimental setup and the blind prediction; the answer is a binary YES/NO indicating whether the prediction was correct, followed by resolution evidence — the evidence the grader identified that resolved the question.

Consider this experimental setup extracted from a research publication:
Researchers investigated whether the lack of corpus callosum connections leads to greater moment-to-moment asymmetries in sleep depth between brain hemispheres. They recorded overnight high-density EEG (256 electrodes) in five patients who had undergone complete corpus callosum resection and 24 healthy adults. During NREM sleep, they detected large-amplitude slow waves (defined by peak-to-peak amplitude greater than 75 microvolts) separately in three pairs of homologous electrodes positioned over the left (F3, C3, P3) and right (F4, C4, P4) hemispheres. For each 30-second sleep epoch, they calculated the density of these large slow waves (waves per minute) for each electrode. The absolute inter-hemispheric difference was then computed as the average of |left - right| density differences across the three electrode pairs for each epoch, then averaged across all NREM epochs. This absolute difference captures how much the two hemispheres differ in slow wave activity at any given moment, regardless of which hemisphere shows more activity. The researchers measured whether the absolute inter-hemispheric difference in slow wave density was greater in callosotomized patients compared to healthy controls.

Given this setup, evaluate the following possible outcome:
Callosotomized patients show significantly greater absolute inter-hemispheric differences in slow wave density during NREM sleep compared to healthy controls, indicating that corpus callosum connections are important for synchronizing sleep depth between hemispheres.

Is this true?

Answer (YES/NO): YES